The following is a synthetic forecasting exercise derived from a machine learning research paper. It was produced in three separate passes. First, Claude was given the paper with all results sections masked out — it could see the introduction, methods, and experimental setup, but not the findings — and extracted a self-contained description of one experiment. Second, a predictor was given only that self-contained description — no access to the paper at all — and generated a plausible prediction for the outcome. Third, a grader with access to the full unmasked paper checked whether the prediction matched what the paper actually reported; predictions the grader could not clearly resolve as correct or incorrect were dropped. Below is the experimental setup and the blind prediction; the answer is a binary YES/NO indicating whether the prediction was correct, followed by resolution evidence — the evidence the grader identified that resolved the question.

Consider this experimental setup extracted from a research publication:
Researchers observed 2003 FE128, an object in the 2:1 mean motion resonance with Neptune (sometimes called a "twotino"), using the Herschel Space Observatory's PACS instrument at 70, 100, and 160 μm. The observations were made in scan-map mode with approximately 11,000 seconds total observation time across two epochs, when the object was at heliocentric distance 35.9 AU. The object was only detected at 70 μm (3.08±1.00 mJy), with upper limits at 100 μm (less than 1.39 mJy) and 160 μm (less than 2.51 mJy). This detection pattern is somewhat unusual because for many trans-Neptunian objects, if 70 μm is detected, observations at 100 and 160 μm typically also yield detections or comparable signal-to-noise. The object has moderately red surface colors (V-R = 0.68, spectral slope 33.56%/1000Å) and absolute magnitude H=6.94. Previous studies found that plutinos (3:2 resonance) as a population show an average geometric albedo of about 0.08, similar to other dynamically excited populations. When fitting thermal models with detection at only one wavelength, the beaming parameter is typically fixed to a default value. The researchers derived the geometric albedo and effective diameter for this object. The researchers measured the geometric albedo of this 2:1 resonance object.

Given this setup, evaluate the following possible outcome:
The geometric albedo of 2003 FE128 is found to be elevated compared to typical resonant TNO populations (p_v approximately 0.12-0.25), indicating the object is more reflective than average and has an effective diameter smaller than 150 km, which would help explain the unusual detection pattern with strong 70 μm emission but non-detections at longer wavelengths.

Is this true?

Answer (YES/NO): NO